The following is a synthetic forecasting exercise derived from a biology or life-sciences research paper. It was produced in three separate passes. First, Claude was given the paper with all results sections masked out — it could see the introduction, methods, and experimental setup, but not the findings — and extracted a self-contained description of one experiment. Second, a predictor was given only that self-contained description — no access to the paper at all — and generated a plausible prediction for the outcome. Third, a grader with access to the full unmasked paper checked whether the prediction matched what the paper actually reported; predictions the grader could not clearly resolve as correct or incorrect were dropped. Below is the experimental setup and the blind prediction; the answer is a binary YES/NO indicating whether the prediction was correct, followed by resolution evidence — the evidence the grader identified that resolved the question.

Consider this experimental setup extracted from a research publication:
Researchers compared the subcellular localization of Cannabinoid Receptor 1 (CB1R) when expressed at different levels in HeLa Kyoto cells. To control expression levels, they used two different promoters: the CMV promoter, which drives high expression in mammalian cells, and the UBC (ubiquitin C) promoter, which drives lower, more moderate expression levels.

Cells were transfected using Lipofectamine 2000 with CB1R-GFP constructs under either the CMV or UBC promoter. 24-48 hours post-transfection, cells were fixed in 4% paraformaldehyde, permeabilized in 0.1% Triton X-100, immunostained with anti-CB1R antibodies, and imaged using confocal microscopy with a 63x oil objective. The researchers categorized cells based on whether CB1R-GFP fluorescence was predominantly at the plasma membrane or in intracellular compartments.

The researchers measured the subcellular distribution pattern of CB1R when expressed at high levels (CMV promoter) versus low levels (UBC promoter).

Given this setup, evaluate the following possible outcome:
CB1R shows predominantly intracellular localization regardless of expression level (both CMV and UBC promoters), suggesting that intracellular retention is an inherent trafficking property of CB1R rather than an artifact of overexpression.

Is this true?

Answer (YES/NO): NO